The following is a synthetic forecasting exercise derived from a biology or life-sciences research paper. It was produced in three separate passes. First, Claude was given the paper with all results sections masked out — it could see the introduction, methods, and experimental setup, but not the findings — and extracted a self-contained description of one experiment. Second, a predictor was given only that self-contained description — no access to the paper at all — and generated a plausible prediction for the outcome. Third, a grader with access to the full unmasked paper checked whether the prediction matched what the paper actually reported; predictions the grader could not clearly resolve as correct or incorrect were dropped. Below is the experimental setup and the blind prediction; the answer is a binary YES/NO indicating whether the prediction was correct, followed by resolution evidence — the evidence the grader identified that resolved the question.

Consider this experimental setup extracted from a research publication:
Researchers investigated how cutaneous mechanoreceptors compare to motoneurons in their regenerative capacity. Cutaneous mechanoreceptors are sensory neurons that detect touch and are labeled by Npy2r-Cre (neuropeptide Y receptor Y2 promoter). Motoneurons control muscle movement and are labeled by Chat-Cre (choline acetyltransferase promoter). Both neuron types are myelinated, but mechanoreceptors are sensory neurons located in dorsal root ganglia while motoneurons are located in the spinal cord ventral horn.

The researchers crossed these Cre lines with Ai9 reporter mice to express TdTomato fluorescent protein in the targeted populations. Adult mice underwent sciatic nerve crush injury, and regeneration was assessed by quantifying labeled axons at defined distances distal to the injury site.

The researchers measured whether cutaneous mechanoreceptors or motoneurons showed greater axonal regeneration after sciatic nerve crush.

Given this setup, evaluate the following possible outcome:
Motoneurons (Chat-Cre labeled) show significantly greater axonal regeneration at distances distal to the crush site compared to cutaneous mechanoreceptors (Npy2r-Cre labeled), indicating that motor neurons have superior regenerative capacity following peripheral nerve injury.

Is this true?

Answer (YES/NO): NO